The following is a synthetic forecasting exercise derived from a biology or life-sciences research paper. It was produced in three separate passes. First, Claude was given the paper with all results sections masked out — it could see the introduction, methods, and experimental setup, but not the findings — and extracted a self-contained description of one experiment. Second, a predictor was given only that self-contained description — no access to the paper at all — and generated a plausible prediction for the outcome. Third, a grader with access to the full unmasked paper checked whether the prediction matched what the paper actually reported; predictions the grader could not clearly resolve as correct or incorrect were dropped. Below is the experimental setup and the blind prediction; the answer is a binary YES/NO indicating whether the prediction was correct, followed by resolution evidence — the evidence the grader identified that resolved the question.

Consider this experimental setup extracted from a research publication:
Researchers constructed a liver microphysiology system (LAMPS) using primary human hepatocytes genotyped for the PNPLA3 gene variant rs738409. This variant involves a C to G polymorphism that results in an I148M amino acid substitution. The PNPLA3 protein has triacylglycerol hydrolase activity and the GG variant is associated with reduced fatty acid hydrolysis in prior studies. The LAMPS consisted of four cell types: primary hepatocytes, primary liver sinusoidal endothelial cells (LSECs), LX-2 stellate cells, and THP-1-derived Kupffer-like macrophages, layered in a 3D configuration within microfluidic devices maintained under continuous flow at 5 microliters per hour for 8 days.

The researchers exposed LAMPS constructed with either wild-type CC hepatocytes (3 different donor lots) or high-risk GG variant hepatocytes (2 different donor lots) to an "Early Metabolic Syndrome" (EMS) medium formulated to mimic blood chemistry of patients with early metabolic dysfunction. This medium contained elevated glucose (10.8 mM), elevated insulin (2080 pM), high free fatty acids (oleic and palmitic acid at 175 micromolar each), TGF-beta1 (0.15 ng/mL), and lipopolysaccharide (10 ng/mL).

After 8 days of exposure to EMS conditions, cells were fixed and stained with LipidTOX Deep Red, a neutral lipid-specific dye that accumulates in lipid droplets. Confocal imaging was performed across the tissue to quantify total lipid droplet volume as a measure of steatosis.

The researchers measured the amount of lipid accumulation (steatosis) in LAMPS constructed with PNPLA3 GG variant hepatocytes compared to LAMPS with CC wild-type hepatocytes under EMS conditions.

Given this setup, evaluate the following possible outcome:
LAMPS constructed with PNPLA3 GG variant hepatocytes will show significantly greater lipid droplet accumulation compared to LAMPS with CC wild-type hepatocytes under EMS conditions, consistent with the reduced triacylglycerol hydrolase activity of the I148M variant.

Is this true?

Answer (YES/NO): YES